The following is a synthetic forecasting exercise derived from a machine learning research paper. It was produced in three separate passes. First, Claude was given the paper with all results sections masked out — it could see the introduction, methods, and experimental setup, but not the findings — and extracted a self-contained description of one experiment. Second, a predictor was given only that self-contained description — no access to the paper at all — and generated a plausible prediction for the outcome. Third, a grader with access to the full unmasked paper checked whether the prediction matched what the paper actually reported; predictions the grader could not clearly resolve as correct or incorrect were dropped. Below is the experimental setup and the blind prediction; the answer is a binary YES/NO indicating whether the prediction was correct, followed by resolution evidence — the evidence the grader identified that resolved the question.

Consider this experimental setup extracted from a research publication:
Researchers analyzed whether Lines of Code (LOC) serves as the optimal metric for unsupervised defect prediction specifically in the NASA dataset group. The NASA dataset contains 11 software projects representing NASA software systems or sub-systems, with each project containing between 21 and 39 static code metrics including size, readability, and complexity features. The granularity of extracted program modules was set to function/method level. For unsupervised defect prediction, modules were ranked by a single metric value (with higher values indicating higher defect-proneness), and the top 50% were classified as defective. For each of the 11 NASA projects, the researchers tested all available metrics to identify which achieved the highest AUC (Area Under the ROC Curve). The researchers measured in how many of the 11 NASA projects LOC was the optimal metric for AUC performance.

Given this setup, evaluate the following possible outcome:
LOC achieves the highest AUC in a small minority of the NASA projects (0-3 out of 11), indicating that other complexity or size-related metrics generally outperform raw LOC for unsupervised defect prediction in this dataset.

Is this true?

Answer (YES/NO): YES